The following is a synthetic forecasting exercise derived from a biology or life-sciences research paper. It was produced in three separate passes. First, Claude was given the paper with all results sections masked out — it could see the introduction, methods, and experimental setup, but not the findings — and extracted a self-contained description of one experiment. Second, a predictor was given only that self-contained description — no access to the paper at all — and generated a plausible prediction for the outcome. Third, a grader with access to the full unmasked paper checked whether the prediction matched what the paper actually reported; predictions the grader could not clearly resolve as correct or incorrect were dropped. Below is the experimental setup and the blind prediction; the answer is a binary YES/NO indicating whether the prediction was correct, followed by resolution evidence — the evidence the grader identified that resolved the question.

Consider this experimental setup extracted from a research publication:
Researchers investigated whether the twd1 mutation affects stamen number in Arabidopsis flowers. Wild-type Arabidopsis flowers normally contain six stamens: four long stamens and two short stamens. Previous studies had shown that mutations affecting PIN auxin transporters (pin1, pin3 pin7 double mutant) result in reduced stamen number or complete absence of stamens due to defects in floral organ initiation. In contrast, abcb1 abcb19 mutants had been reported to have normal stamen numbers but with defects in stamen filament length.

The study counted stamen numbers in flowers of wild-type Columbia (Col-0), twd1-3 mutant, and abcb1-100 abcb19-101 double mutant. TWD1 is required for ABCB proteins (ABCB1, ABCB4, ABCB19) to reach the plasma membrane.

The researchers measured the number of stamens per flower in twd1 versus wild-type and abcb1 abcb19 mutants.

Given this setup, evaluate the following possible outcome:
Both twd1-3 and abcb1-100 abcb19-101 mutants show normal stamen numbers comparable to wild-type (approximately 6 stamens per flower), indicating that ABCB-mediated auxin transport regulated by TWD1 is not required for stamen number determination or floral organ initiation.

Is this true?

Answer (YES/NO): NO